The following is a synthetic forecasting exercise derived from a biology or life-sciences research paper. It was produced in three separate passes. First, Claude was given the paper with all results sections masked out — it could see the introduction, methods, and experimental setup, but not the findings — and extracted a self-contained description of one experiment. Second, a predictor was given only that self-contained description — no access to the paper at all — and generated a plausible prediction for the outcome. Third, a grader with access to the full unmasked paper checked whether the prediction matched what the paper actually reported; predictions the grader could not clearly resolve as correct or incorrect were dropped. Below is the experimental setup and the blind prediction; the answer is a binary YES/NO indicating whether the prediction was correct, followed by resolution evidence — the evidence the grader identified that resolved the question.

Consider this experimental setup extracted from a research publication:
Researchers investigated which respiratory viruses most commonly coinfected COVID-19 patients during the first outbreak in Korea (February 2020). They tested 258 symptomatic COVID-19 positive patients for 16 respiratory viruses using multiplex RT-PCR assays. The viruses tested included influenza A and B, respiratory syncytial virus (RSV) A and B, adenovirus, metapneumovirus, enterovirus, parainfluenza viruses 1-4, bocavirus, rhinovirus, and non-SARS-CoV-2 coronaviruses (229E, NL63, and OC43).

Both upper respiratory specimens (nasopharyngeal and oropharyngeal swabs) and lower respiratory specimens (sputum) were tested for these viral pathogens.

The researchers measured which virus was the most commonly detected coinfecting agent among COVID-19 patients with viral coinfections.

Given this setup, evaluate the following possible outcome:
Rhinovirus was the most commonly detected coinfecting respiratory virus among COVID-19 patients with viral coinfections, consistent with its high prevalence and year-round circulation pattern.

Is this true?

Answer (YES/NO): YES